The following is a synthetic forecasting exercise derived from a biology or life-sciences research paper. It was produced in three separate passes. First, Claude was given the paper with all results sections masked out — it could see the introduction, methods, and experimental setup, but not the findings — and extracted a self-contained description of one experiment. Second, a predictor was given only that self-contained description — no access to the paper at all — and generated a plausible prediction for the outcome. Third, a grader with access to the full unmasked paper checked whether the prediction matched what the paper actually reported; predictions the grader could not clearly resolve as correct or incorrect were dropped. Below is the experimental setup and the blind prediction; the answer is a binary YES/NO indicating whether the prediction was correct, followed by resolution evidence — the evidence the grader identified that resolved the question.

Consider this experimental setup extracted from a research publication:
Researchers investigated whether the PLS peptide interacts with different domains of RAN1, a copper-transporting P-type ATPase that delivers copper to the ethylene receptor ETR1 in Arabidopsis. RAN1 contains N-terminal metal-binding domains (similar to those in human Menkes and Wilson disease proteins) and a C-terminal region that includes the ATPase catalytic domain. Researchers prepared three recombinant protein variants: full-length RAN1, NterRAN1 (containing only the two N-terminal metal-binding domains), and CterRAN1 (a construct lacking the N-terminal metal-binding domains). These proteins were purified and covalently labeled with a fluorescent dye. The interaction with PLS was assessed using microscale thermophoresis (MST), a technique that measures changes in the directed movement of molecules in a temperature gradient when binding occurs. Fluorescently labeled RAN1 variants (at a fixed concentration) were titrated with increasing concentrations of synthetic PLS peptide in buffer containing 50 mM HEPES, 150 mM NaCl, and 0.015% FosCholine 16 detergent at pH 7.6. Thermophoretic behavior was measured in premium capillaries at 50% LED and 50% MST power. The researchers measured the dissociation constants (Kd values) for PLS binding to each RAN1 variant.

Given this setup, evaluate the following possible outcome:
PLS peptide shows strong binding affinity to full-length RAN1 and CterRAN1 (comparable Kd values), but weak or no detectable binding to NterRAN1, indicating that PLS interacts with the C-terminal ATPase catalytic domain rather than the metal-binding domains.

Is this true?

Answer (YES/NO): NO